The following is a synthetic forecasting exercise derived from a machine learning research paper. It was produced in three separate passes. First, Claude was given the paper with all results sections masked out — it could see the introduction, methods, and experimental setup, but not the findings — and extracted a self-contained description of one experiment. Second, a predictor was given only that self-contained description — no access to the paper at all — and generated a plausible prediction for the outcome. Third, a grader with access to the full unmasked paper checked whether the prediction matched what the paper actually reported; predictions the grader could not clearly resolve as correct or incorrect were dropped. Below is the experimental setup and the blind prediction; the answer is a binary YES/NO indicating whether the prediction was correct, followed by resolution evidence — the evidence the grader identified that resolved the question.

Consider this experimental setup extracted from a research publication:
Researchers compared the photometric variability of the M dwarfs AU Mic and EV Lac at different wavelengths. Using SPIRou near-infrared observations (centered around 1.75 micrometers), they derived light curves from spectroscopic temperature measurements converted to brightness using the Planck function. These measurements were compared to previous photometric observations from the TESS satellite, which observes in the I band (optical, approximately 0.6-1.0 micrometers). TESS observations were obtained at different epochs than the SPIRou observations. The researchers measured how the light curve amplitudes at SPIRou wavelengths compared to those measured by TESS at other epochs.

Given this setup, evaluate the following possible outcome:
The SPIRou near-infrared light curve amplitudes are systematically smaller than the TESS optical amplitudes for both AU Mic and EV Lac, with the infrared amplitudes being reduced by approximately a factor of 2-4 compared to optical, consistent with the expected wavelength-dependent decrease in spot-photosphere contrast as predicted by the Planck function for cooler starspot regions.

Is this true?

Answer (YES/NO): YES